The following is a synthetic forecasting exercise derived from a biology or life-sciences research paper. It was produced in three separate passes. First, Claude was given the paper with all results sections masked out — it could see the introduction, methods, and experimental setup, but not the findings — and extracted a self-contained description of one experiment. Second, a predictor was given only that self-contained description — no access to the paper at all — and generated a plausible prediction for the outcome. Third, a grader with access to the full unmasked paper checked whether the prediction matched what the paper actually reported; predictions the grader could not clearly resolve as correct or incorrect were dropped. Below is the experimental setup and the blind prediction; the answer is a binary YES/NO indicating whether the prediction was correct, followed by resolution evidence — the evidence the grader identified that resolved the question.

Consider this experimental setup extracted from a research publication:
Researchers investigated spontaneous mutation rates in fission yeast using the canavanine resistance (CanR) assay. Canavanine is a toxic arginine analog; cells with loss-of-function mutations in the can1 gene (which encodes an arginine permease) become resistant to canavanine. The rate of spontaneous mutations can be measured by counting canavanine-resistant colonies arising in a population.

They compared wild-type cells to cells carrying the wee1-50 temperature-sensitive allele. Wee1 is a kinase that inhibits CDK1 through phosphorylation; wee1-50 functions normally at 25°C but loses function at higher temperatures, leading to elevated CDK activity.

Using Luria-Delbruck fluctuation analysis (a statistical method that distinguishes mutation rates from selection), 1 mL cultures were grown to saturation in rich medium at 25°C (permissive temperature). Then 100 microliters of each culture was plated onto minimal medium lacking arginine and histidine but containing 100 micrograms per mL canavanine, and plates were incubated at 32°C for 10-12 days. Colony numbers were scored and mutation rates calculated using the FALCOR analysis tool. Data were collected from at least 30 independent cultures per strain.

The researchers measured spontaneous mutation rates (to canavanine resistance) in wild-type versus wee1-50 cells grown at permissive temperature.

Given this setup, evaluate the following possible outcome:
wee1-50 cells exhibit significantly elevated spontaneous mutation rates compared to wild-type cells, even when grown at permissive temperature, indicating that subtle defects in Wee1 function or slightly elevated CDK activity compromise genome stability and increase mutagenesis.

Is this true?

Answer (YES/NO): YES